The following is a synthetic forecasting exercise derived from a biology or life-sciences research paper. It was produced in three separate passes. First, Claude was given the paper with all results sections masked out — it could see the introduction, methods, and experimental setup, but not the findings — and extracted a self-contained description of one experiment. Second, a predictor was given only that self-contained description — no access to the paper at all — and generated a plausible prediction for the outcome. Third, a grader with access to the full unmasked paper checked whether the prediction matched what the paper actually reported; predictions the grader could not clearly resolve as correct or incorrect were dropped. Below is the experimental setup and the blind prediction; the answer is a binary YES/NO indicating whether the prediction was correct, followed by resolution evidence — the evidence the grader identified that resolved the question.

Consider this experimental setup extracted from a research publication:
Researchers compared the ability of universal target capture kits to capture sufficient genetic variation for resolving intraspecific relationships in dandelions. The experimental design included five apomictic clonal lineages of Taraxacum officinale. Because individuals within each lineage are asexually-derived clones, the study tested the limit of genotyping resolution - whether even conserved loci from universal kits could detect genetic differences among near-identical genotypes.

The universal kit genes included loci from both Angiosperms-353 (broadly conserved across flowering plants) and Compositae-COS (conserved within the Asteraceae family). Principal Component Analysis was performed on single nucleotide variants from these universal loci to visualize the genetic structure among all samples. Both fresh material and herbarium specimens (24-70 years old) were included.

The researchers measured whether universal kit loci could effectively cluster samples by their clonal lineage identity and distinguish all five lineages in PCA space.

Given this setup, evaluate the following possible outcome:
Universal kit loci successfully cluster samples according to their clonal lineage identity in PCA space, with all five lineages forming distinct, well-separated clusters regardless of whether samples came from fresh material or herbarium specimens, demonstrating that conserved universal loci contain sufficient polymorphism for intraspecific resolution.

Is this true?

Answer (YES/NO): YES